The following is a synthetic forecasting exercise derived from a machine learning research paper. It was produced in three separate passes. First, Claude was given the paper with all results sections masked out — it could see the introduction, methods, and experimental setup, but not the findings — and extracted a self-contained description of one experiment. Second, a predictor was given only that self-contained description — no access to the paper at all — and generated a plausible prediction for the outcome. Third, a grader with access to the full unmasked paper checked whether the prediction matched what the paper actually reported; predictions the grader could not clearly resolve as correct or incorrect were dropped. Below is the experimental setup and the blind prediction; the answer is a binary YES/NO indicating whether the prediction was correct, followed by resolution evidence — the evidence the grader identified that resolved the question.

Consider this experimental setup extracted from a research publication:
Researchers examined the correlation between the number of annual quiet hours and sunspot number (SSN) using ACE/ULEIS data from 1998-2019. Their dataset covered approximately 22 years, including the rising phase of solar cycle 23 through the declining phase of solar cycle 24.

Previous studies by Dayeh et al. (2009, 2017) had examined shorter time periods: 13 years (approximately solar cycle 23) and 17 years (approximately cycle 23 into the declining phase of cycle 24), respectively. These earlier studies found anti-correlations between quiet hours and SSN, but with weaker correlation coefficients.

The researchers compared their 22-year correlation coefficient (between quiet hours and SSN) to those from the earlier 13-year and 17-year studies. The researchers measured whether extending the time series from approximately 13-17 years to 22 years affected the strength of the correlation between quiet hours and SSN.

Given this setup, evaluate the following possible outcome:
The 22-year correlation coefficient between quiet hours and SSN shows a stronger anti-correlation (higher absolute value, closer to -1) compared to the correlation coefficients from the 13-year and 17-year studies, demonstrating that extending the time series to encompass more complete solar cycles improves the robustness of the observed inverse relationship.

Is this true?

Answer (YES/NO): YES